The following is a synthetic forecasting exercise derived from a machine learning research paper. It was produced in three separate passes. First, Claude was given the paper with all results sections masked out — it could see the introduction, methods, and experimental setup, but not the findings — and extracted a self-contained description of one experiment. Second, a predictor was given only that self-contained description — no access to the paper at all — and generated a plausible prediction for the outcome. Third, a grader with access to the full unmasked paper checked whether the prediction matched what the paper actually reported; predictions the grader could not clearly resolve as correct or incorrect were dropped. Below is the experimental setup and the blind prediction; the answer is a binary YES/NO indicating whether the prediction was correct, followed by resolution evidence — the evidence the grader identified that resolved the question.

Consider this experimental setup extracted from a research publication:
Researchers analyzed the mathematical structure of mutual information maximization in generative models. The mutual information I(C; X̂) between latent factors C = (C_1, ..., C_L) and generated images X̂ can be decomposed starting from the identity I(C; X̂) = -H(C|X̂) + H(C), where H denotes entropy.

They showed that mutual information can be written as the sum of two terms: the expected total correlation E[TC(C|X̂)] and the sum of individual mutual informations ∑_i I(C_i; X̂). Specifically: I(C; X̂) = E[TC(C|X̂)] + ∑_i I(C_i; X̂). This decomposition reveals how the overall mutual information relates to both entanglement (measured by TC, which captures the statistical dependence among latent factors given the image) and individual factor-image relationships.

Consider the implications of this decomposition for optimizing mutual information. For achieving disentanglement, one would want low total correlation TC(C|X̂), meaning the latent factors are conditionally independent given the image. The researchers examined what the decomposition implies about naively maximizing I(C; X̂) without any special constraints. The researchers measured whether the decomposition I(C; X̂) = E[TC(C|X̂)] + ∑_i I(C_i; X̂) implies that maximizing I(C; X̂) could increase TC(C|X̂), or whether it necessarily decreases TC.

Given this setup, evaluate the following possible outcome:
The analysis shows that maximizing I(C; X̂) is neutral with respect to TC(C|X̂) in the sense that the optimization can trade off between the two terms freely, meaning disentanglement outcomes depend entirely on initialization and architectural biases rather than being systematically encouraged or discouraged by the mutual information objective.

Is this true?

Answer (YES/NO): NO